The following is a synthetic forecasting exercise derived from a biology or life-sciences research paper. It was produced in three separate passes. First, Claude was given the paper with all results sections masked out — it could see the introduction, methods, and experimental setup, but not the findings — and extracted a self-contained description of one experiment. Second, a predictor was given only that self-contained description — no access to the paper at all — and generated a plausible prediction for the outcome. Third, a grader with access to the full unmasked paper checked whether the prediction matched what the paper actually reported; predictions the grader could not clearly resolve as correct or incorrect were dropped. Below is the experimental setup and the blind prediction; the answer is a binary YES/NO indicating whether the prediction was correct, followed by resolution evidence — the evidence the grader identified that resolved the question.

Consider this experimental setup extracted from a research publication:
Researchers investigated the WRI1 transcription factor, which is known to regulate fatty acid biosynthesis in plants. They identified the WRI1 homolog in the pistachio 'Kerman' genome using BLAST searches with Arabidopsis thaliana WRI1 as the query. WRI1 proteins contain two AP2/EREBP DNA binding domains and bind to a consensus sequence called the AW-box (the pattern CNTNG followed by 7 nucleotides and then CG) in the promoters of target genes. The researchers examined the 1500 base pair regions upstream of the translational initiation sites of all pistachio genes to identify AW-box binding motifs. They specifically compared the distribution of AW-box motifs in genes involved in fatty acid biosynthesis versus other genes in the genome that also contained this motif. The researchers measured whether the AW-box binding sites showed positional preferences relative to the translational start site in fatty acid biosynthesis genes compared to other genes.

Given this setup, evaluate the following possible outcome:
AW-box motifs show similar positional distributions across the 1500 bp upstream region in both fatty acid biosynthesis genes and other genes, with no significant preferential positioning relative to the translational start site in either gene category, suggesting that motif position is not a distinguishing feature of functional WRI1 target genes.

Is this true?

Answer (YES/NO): NO